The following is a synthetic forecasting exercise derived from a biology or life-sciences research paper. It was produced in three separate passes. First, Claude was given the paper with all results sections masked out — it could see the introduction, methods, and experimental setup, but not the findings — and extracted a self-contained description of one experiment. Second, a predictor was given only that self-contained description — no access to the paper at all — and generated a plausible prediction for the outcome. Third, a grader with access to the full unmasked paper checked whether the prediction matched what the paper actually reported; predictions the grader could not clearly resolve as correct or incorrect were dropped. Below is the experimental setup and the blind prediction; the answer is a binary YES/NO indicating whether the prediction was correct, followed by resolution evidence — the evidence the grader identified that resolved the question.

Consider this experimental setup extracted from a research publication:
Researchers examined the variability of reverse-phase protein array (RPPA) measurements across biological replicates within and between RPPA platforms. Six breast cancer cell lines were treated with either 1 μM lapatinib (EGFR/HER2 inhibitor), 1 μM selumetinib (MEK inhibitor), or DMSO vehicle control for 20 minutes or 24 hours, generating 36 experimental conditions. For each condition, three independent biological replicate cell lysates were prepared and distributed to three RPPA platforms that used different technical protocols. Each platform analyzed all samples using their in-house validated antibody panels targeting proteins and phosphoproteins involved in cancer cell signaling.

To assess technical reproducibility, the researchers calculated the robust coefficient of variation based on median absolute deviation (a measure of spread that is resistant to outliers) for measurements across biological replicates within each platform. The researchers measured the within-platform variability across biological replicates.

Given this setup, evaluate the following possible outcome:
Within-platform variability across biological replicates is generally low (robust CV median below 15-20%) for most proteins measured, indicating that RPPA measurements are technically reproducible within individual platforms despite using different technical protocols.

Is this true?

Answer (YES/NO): YES